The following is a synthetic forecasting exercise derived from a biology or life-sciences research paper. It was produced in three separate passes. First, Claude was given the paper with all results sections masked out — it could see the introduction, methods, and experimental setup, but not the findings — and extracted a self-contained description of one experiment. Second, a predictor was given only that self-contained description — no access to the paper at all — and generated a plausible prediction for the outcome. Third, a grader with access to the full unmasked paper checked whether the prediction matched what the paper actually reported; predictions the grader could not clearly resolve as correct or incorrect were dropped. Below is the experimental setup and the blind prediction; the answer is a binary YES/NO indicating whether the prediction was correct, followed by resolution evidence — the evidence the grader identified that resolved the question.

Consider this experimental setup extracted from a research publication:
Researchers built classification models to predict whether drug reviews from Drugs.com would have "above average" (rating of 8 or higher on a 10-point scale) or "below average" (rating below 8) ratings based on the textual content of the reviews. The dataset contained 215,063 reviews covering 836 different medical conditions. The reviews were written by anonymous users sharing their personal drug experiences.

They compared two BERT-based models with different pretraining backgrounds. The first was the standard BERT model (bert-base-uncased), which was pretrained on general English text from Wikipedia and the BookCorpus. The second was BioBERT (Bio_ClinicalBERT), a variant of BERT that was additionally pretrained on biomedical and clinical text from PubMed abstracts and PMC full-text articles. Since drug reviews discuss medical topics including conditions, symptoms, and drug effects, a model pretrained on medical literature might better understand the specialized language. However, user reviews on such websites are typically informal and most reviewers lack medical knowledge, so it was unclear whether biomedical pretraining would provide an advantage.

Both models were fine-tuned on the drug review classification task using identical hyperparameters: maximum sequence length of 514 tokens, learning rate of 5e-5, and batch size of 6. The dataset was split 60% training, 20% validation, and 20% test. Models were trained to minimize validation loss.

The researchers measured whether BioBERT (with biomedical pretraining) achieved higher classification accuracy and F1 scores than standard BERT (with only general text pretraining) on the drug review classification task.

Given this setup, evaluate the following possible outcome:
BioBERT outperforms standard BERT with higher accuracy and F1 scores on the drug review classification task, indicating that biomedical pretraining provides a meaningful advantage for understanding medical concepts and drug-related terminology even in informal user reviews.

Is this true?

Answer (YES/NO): YES